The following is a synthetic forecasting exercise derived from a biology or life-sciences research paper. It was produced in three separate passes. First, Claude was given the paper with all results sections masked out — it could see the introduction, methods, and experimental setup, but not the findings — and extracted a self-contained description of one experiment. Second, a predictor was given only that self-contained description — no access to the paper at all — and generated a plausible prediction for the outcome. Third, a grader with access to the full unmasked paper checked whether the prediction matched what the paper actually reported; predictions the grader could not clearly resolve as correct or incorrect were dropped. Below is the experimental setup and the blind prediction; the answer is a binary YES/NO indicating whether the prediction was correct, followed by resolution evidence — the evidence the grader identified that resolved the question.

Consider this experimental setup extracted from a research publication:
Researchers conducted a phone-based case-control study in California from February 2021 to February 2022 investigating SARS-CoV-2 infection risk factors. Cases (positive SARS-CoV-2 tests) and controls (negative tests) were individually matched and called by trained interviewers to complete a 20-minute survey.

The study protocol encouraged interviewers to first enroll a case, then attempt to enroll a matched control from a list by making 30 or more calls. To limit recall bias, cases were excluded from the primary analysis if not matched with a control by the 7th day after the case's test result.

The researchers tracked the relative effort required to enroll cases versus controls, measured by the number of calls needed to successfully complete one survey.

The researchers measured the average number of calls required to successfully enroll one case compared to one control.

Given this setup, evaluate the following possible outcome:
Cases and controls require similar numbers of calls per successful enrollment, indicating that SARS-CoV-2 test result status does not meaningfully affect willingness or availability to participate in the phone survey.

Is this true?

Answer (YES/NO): NO